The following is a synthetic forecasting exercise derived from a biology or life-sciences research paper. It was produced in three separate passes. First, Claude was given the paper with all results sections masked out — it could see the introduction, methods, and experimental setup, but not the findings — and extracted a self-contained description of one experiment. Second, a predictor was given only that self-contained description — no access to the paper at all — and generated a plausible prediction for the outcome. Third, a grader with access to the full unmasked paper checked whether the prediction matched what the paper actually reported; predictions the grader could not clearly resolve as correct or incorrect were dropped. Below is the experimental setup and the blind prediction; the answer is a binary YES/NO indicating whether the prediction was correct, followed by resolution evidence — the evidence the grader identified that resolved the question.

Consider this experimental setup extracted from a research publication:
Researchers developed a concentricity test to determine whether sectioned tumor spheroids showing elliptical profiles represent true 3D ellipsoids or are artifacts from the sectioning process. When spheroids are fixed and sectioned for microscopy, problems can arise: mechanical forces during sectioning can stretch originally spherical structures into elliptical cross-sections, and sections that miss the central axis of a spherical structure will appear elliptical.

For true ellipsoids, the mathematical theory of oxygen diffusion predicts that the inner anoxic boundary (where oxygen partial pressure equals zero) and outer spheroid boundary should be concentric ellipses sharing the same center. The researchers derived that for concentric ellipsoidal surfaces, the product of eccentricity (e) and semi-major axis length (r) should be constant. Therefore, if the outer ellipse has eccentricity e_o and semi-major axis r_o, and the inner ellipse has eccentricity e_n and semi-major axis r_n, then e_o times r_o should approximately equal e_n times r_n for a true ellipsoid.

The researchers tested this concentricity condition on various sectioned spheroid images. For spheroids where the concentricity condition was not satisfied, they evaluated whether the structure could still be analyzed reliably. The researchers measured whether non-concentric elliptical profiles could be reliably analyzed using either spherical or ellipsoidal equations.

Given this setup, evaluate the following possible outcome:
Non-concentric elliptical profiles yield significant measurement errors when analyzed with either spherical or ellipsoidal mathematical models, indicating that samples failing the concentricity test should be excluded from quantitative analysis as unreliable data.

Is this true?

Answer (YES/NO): YES